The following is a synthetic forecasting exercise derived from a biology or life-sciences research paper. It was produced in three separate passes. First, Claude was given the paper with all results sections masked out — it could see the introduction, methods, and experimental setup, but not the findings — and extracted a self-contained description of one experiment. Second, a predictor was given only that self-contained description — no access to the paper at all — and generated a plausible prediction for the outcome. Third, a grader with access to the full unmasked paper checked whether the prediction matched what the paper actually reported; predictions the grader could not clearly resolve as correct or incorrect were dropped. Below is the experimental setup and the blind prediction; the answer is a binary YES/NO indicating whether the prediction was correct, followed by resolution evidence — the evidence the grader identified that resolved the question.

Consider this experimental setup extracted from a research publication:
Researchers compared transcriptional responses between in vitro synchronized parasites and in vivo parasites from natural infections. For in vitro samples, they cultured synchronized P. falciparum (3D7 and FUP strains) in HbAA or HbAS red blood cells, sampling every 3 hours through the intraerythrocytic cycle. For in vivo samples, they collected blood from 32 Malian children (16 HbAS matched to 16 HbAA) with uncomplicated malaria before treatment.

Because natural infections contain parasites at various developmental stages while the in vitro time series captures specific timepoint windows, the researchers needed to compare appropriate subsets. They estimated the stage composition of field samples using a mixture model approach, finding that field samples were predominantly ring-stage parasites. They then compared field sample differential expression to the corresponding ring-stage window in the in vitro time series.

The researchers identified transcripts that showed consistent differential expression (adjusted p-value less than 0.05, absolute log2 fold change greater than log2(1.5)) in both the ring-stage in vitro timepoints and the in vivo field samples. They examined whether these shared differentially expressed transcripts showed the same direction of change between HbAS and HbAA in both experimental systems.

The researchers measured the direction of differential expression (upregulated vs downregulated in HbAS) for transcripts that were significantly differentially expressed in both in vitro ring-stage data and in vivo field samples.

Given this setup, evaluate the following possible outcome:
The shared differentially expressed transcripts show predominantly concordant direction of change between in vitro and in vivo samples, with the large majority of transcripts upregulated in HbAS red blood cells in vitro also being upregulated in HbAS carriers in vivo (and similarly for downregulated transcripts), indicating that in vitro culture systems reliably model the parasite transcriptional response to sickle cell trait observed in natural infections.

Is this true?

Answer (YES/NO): YES